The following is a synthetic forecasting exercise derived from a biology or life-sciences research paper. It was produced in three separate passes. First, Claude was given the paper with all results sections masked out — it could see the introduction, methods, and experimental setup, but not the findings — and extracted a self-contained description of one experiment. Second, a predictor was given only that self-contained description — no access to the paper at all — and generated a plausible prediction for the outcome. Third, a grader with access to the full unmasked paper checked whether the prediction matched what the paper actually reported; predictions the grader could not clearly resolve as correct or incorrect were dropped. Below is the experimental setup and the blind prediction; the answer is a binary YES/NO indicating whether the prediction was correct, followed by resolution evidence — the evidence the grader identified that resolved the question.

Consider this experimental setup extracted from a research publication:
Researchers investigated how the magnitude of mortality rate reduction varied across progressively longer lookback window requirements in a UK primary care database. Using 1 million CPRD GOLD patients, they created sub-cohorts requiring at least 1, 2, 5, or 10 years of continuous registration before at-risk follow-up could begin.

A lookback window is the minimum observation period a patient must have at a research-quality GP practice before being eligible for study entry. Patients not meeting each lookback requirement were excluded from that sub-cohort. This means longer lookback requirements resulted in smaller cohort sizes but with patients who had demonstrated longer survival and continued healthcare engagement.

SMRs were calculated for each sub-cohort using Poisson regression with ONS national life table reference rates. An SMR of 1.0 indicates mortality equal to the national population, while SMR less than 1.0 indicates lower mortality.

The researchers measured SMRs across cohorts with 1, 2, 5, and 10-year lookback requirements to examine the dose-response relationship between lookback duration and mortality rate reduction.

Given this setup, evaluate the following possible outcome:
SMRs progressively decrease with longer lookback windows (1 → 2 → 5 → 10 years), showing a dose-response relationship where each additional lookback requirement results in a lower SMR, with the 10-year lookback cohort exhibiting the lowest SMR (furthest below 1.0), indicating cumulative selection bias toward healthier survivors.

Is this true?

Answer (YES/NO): YES